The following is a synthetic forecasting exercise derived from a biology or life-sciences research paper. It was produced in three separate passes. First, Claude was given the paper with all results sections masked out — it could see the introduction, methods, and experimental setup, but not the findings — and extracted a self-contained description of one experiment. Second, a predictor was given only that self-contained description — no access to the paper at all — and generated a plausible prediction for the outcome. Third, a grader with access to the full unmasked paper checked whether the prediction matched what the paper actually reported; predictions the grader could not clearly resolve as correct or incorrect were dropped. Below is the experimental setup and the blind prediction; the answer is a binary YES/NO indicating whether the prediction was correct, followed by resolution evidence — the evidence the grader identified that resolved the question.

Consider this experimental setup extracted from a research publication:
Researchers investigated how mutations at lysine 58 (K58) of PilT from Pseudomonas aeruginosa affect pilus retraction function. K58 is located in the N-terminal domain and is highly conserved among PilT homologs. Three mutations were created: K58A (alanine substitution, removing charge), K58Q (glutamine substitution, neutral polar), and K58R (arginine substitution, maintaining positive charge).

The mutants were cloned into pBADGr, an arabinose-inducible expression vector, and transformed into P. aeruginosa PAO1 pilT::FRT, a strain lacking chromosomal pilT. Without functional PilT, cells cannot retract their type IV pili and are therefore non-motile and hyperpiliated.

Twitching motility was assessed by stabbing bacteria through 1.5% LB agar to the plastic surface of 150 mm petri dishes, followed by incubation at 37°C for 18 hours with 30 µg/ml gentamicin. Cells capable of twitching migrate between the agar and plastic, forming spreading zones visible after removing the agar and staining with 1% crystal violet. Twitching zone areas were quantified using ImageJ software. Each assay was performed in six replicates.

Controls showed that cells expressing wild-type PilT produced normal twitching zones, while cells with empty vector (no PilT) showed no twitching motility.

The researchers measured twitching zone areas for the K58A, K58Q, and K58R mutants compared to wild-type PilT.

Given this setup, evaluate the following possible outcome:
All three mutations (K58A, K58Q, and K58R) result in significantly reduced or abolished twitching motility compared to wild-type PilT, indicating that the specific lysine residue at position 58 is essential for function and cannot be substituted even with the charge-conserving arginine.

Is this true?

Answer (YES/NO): NO